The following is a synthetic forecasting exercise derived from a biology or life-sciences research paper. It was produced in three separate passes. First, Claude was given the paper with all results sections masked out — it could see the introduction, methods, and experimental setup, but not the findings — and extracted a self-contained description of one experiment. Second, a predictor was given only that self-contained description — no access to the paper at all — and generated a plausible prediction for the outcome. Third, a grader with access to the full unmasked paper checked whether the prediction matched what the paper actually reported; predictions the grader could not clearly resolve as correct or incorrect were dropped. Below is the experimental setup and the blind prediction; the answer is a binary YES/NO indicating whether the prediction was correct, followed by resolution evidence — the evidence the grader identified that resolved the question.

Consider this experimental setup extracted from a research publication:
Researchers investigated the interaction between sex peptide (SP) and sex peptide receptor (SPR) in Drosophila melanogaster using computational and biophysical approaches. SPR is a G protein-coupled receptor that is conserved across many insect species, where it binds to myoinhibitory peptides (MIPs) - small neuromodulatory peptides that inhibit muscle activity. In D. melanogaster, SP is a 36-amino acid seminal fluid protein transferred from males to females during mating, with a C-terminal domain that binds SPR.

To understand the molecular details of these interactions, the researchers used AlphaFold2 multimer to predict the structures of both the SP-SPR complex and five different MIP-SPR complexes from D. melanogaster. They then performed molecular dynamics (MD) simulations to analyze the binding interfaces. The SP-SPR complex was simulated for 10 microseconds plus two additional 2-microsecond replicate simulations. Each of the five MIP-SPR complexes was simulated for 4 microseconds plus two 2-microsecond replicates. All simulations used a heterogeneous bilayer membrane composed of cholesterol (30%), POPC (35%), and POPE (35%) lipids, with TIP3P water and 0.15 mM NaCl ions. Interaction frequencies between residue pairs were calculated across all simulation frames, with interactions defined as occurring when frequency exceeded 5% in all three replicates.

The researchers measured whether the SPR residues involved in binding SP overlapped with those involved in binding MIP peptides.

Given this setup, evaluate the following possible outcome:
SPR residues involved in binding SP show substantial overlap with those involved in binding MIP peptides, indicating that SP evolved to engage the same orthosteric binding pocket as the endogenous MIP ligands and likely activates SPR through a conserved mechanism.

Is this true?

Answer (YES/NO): YES